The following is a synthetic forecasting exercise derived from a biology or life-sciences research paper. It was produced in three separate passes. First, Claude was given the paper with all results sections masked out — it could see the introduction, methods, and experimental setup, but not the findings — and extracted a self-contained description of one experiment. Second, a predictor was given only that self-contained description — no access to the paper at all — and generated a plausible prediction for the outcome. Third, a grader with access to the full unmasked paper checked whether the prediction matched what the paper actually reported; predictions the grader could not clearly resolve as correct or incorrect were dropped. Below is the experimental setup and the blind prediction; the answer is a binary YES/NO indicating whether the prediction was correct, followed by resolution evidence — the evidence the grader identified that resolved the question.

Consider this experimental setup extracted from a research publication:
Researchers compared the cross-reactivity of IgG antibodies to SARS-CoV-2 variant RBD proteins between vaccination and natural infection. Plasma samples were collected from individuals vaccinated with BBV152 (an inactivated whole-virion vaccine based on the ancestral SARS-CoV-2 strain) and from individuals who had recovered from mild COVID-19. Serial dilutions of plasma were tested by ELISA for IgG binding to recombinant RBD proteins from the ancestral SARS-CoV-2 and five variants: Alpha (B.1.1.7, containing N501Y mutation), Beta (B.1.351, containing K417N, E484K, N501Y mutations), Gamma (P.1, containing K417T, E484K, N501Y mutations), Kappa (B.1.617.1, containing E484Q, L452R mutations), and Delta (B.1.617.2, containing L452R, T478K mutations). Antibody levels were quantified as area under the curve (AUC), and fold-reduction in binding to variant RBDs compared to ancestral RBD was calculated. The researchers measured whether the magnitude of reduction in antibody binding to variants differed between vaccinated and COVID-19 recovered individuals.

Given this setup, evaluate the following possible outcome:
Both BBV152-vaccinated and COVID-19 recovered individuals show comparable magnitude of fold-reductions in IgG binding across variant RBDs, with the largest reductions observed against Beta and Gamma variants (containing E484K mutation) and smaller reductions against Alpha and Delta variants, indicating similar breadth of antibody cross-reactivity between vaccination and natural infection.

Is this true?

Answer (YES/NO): NO